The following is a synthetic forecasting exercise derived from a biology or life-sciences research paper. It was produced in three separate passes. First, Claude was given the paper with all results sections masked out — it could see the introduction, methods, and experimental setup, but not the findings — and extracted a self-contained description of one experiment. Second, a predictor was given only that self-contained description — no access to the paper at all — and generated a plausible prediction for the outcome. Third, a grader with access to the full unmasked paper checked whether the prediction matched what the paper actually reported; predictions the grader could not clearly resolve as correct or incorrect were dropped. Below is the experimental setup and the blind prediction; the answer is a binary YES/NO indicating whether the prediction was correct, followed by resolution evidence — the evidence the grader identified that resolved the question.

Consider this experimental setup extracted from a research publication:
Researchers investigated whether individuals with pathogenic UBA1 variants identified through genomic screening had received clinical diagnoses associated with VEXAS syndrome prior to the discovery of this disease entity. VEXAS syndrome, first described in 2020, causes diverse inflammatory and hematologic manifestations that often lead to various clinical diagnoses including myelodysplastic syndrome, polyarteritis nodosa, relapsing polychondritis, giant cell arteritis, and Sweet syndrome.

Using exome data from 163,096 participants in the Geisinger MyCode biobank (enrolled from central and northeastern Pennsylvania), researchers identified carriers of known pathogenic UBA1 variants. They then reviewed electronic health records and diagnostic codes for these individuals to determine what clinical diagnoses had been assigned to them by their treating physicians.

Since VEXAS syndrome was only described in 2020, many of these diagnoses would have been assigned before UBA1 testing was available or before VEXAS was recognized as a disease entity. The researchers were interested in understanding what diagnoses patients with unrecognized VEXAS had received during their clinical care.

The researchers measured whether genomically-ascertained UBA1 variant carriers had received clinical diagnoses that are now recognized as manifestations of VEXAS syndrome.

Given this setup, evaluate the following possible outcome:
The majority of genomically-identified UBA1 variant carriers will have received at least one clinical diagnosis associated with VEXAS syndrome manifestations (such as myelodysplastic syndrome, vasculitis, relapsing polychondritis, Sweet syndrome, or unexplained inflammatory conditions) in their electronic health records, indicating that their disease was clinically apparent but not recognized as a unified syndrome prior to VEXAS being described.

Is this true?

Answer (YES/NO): NO